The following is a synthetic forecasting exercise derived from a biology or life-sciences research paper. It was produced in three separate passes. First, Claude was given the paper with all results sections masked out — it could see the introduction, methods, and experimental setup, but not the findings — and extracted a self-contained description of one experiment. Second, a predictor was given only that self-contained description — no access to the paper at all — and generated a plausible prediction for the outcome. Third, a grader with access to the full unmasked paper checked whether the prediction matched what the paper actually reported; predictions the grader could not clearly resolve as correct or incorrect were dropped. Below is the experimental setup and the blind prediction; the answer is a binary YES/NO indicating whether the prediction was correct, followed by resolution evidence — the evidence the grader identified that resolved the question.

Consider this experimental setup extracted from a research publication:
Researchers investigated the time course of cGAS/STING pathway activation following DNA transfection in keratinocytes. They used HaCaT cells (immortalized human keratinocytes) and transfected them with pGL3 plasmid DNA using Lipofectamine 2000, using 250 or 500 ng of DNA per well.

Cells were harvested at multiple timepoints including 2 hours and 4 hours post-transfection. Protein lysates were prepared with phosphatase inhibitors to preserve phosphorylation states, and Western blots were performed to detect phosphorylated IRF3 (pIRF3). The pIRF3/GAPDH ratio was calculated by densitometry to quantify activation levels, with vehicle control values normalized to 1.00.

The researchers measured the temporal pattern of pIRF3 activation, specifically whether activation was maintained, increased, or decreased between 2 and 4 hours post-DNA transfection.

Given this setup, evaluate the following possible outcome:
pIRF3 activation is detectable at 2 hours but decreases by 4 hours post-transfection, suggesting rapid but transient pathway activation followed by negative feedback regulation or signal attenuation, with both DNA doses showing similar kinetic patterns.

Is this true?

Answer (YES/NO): NO